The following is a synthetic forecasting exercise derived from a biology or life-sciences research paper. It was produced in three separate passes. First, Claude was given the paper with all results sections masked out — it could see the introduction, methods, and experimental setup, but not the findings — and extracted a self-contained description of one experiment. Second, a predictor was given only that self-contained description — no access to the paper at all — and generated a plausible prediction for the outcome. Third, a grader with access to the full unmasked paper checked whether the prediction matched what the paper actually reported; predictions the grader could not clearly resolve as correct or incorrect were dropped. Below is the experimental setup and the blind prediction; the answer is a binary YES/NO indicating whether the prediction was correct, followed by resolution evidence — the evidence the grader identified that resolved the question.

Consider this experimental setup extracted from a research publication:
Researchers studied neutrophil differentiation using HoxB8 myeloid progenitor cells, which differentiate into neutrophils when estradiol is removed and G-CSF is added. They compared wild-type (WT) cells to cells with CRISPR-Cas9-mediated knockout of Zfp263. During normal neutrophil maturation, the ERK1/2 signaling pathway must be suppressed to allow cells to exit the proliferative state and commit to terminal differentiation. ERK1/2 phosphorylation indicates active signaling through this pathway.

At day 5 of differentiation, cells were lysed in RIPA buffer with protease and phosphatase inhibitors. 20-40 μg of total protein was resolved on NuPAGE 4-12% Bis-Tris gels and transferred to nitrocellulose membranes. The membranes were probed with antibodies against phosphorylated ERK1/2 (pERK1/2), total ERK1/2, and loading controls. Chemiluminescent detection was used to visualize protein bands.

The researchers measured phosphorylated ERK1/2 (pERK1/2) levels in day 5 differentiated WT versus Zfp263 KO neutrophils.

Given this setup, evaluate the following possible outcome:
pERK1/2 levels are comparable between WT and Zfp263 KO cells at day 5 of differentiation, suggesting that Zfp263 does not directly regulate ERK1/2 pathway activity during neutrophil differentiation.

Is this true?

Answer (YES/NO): NO